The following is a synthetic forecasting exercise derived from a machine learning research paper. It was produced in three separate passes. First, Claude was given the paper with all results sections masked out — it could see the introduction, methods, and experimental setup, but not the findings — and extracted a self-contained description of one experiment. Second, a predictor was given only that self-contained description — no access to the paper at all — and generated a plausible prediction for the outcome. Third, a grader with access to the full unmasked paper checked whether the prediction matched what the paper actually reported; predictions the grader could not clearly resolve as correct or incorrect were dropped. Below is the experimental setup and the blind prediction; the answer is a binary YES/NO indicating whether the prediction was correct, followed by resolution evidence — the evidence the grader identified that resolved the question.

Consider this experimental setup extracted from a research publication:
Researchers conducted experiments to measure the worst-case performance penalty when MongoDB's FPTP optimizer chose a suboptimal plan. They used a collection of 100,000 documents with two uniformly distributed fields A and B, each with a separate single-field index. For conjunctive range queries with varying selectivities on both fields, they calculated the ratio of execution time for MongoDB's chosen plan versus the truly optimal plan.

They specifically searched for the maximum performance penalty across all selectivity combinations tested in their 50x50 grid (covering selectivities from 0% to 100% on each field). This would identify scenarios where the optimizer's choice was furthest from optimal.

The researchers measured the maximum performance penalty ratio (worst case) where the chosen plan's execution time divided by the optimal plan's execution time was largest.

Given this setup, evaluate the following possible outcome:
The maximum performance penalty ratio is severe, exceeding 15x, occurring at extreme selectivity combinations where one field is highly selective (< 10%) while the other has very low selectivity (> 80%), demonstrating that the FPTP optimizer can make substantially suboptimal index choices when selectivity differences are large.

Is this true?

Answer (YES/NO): NO